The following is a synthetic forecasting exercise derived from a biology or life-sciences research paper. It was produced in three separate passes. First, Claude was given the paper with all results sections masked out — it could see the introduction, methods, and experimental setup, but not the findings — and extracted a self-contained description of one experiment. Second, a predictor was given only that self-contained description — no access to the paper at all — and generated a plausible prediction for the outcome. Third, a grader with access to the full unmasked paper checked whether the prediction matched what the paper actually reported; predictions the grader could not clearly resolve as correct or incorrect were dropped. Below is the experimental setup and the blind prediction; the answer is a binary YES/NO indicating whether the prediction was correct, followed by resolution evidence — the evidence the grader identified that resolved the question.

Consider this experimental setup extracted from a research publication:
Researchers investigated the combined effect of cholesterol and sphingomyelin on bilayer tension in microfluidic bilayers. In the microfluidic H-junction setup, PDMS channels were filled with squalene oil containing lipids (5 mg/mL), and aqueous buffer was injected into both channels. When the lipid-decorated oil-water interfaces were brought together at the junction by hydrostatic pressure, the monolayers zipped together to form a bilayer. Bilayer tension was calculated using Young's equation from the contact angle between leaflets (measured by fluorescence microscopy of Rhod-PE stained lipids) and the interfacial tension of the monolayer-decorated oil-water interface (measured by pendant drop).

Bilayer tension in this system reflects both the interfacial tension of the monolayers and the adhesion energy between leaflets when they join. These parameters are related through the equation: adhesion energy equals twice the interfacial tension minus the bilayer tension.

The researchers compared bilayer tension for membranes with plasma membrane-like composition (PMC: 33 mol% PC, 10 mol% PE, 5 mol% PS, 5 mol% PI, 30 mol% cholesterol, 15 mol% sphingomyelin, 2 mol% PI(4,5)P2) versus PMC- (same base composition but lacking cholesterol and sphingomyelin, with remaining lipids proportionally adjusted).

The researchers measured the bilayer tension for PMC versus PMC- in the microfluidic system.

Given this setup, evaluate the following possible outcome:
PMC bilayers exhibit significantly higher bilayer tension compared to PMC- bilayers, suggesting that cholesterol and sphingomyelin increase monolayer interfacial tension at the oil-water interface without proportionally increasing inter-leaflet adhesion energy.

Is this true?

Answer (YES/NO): NO